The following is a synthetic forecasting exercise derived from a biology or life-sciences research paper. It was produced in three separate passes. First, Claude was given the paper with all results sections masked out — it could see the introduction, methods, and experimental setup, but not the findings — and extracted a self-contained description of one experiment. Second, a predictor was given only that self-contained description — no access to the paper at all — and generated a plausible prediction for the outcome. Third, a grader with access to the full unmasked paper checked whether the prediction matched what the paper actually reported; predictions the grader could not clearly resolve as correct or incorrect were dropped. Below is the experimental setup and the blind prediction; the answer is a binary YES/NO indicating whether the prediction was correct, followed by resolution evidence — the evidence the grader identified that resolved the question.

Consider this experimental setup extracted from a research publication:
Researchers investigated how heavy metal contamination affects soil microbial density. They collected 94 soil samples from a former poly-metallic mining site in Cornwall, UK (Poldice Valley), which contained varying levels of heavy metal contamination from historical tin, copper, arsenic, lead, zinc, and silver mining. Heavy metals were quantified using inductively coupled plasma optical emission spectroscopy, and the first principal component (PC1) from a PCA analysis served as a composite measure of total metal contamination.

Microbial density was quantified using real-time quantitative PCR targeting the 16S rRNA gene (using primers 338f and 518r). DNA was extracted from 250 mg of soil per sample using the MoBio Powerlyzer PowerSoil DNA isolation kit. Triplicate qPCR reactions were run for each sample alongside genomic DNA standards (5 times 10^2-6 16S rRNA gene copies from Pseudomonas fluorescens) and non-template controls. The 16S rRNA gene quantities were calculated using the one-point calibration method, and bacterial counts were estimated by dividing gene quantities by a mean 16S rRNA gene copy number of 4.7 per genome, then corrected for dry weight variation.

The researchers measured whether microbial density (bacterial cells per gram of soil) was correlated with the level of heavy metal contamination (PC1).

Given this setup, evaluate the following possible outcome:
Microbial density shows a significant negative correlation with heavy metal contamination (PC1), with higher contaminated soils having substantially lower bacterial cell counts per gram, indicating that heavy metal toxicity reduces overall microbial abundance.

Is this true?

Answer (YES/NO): NO